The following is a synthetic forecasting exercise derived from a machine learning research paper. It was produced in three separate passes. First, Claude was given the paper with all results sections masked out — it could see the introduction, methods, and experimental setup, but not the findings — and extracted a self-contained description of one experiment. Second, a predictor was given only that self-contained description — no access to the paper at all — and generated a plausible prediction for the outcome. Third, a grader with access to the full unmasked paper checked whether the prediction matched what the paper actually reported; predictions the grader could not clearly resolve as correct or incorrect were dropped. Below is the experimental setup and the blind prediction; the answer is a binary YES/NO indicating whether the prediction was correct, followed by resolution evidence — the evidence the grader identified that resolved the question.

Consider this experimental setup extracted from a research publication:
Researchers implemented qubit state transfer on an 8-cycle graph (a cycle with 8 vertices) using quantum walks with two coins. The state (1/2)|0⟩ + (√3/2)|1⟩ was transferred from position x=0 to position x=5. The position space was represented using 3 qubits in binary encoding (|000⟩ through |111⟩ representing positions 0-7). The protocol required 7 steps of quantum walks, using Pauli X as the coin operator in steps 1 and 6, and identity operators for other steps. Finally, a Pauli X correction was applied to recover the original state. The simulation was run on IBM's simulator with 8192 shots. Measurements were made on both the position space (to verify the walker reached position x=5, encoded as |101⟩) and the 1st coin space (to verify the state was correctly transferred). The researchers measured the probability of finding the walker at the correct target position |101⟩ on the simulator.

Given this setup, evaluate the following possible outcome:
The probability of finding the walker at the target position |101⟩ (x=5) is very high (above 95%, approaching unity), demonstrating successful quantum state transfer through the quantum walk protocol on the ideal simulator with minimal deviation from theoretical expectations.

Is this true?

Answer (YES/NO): YES